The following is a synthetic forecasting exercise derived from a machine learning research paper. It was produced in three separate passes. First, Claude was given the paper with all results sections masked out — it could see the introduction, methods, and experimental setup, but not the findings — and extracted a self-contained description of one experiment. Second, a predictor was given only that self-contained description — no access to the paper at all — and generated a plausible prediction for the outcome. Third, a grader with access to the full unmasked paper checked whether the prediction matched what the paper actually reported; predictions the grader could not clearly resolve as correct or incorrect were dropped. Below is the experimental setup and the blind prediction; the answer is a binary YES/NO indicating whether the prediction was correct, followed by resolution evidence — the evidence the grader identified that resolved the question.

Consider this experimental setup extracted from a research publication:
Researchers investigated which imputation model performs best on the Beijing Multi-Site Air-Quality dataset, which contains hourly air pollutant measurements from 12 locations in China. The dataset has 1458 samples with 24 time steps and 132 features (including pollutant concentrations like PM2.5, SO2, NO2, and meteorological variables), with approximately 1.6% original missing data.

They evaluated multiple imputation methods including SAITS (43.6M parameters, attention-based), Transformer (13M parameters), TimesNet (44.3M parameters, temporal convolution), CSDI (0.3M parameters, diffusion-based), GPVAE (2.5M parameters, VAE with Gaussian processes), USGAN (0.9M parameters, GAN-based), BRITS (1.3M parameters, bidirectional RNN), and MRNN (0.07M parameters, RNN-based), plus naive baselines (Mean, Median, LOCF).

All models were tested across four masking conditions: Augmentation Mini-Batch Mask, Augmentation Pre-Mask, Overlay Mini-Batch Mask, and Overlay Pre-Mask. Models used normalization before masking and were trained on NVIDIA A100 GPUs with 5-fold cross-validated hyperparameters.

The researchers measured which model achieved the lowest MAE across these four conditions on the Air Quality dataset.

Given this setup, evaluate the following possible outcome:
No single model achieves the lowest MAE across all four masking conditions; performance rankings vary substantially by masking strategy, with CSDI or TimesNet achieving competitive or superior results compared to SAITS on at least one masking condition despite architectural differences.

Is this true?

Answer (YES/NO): NO